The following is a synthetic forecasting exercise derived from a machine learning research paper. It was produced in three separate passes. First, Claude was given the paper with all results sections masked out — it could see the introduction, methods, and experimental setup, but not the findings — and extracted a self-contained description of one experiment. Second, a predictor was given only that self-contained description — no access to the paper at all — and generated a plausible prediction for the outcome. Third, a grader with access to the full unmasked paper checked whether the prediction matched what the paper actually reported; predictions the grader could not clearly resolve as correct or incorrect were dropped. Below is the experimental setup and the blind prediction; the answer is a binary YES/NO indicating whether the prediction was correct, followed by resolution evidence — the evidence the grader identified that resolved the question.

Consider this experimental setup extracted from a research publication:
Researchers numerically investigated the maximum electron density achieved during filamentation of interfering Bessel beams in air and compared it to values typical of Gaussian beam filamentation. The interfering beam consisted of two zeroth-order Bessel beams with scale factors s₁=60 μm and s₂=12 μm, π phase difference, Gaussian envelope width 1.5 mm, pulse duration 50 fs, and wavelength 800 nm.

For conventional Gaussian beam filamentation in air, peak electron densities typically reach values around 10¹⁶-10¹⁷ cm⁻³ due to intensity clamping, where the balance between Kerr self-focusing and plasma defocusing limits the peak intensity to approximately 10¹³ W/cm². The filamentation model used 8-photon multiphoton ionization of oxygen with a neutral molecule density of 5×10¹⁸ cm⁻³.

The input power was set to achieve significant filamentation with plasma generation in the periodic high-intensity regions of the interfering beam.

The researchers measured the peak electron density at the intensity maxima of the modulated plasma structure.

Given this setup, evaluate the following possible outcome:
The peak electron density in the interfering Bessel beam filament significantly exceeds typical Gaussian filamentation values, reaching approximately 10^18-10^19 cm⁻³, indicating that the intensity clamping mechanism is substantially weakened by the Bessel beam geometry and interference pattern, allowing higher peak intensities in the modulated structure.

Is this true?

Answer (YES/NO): NO